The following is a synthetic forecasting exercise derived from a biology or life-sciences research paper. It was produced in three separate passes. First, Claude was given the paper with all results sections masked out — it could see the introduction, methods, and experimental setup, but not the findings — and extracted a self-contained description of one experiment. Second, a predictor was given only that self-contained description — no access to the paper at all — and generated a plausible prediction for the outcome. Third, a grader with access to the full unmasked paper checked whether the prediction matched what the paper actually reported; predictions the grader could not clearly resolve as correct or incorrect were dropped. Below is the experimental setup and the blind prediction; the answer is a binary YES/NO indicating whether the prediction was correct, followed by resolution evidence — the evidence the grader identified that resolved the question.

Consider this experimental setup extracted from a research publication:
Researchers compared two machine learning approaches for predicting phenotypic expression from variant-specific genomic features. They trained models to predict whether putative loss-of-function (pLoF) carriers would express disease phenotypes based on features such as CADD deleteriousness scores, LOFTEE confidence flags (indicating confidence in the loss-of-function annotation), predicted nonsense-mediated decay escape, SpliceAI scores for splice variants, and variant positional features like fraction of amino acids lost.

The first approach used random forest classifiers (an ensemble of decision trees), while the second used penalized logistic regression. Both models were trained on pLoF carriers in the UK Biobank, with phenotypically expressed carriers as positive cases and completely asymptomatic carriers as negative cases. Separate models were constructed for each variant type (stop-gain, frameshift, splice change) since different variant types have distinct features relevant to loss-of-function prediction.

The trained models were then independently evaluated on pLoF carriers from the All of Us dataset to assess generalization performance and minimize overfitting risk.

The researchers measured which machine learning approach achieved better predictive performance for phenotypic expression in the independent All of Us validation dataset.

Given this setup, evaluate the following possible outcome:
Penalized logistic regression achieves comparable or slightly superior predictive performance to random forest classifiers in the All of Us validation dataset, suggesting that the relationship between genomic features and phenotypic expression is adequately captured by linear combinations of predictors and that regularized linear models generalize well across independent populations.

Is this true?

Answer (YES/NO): NO